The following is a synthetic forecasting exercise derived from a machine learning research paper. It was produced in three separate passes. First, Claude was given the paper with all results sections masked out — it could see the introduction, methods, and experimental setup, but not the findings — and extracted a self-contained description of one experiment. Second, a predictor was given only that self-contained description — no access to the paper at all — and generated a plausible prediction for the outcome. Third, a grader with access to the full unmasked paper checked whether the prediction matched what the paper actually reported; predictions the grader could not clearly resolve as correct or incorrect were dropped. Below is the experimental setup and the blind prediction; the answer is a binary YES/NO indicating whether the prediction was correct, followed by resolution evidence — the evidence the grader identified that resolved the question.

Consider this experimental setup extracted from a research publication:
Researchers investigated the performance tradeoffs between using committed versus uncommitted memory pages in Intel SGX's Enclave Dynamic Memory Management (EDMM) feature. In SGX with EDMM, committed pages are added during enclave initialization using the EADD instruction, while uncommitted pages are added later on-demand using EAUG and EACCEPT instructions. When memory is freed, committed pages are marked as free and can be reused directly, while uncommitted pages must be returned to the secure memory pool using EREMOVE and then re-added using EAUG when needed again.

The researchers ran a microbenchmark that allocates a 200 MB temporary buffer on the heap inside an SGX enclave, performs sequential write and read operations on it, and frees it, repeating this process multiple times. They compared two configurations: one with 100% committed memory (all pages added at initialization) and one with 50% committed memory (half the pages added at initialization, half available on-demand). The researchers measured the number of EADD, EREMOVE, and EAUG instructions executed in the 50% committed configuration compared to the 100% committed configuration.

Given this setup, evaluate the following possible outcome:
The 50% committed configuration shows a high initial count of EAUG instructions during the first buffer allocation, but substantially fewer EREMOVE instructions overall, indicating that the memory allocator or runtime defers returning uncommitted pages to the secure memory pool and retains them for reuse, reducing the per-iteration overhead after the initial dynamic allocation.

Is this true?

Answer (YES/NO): NO